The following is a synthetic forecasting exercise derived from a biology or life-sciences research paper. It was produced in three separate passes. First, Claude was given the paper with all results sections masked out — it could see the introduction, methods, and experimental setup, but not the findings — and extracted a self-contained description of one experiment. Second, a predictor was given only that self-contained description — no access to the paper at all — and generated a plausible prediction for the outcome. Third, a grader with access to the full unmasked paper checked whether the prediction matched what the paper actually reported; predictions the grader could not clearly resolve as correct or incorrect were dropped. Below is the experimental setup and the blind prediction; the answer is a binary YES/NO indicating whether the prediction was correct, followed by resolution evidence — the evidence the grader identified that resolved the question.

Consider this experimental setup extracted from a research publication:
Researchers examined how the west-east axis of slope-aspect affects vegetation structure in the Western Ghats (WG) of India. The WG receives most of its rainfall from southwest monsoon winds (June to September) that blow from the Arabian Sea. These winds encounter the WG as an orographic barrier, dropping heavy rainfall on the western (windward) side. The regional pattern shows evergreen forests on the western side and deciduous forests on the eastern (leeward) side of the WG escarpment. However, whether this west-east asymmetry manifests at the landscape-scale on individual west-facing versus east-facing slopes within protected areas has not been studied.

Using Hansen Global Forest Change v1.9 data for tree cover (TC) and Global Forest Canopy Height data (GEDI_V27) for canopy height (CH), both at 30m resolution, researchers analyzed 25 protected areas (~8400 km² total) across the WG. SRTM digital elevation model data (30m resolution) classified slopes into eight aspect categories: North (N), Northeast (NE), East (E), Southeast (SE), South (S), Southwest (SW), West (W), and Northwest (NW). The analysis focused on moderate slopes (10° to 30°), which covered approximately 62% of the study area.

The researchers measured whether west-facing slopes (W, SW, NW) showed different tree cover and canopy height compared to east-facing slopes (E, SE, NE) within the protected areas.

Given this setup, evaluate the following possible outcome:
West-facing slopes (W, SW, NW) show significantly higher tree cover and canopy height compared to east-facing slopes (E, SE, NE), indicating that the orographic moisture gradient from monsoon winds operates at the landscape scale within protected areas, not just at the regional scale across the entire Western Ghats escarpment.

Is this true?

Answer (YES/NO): YES